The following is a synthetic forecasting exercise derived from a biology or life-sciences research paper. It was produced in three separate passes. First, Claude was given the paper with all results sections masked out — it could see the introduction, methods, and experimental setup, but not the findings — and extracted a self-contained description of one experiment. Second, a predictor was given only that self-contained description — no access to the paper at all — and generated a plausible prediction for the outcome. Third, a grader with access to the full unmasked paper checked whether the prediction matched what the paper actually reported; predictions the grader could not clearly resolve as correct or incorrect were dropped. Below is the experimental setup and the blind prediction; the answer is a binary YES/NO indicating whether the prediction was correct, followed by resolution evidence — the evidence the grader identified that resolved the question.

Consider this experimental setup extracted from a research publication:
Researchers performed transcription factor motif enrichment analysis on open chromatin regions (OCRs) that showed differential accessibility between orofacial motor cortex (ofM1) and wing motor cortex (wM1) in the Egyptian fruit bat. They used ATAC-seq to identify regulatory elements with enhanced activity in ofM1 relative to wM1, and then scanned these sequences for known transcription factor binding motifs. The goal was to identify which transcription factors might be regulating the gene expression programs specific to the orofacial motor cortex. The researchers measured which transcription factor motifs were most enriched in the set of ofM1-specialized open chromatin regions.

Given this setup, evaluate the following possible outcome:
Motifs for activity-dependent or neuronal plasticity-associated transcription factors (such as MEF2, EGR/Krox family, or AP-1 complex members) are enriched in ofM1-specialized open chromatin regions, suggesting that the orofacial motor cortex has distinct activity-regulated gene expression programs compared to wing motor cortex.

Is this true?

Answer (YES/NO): NO